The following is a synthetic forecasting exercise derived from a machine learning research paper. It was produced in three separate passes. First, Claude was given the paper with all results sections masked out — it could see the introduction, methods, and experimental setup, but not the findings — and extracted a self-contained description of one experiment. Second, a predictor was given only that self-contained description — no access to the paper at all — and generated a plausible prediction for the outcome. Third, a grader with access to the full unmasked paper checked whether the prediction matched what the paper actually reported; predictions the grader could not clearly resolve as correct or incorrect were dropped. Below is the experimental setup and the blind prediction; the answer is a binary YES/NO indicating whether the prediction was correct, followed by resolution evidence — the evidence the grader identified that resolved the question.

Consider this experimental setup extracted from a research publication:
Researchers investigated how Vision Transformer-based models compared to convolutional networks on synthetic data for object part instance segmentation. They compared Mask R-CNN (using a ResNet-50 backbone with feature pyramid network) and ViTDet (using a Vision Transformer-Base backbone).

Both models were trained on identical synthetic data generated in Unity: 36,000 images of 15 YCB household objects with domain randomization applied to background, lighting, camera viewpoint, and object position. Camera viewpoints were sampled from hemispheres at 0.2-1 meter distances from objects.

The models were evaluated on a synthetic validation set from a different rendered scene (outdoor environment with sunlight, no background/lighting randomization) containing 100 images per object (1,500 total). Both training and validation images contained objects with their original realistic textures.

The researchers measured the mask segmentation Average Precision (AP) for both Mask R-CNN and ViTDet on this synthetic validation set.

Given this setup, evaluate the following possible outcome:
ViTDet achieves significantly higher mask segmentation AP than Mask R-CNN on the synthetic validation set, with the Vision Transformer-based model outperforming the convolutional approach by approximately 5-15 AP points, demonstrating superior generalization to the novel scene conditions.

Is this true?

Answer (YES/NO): NO